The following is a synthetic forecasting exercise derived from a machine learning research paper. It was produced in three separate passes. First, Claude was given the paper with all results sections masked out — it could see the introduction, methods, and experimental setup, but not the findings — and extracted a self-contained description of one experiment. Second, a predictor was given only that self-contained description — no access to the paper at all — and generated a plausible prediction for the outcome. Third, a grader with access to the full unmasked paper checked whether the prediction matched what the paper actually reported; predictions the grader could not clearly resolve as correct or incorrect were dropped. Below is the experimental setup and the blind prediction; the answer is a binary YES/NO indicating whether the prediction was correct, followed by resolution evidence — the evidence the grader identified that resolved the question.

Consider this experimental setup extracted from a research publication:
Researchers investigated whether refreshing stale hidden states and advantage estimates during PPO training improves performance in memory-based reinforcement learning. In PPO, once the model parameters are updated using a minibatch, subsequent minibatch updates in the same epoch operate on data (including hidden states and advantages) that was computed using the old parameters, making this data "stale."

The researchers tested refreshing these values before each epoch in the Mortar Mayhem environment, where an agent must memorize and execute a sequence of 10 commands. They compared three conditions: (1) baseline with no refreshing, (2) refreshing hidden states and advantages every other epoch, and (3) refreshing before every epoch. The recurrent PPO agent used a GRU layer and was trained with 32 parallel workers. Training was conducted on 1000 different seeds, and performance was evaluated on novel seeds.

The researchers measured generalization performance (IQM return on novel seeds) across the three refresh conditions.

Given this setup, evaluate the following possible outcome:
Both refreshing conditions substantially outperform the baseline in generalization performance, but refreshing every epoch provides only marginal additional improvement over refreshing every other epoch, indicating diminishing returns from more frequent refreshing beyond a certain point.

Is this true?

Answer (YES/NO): NO